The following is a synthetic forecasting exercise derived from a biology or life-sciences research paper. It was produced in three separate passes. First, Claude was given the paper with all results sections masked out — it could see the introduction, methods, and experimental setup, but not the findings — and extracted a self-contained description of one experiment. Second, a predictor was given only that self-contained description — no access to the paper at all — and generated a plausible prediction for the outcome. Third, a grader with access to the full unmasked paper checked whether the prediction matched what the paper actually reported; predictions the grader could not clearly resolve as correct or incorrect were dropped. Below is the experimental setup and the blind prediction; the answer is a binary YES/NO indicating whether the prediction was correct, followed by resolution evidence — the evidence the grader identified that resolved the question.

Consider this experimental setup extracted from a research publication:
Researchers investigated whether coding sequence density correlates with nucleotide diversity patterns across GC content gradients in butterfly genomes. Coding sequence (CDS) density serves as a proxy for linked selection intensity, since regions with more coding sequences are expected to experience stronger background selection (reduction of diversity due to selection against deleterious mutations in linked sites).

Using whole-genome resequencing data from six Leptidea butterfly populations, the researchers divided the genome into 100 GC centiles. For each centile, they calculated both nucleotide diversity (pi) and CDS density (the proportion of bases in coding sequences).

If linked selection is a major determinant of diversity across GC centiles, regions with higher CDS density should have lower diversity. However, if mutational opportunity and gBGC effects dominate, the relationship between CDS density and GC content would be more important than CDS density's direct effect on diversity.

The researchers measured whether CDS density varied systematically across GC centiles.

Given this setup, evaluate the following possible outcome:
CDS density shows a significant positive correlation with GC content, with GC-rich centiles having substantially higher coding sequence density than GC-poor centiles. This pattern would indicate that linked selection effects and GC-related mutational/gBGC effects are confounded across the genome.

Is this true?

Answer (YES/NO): NO